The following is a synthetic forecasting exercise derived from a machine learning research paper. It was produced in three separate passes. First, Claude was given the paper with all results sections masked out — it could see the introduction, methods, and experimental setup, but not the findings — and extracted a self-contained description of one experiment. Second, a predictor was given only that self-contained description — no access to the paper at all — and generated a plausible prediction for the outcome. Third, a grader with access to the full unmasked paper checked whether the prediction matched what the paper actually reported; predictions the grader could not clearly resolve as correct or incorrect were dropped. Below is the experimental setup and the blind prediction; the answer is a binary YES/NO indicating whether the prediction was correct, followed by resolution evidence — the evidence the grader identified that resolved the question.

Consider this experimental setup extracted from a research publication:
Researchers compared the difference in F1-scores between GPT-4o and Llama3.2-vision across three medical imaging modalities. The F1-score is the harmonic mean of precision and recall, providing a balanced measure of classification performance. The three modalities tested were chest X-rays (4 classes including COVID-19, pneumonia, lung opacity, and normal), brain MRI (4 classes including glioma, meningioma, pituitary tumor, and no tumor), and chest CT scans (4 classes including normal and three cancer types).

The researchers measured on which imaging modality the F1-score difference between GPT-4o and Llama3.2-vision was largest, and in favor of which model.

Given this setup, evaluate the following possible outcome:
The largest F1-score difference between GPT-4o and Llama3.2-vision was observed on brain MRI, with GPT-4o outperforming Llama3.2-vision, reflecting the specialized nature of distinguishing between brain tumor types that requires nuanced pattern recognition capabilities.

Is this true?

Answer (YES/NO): NO